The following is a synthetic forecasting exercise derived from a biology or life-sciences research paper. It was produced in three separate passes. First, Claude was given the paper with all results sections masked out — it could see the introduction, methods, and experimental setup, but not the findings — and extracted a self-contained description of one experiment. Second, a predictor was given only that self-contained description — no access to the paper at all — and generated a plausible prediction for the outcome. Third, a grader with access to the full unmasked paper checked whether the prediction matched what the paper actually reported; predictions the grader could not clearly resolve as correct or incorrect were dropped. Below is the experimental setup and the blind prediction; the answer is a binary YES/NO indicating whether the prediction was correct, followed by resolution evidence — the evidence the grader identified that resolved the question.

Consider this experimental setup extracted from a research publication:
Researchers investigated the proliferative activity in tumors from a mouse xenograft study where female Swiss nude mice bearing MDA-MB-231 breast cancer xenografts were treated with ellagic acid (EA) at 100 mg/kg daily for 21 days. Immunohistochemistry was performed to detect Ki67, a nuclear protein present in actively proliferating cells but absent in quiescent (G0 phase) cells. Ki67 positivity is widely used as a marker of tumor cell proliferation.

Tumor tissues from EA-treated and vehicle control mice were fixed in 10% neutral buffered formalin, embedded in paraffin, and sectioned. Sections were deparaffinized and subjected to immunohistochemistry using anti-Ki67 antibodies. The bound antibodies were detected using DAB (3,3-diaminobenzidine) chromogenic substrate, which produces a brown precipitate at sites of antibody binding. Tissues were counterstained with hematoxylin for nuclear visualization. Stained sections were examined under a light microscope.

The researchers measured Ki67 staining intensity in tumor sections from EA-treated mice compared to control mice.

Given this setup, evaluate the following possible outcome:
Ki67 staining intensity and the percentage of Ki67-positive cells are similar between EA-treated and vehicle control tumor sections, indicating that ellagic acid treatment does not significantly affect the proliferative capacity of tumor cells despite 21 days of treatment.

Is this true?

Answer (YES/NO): NO